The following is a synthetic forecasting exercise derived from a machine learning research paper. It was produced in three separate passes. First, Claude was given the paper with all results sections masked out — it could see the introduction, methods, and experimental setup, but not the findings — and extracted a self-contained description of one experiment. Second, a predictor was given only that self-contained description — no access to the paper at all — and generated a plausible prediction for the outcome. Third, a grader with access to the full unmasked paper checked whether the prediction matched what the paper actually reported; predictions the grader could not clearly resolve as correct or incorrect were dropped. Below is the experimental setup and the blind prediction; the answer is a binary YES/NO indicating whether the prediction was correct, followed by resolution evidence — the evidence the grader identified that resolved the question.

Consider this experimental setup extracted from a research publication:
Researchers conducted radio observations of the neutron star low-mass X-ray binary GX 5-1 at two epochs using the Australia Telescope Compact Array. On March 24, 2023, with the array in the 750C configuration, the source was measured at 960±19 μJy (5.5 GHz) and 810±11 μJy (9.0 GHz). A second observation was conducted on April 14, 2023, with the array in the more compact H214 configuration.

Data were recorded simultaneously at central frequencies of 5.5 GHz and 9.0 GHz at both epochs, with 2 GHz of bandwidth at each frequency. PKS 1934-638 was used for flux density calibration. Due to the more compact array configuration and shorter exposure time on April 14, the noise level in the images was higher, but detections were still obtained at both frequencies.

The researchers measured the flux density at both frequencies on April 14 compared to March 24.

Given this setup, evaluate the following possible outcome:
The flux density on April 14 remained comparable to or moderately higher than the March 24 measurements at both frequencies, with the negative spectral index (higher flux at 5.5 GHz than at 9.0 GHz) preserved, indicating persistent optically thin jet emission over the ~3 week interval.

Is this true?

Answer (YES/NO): NO